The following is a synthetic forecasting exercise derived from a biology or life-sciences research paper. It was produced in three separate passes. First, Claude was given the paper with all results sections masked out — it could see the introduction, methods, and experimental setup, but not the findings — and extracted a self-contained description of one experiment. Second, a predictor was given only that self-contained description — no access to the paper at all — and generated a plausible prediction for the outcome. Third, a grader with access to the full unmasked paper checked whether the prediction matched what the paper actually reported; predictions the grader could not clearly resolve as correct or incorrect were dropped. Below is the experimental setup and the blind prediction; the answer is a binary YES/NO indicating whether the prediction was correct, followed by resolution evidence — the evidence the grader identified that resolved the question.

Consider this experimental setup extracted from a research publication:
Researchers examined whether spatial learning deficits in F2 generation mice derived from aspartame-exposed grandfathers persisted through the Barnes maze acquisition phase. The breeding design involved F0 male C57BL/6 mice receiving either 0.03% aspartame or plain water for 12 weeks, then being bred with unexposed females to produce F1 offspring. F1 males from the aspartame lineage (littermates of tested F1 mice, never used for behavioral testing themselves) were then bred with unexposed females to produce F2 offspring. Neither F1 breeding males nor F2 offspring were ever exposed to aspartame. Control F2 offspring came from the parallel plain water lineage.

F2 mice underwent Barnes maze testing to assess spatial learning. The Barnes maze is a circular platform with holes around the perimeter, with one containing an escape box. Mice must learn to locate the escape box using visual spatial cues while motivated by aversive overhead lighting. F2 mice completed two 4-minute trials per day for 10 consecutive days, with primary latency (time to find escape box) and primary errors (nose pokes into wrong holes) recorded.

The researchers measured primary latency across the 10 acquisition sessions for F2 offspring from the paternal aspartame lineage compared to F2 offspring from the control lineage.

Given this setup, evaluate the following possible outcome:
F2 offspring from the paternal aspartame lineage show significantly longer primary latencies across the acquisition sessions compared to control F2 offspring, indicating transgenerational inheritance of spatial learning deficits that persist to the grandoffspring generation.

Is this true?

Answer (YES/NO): NO